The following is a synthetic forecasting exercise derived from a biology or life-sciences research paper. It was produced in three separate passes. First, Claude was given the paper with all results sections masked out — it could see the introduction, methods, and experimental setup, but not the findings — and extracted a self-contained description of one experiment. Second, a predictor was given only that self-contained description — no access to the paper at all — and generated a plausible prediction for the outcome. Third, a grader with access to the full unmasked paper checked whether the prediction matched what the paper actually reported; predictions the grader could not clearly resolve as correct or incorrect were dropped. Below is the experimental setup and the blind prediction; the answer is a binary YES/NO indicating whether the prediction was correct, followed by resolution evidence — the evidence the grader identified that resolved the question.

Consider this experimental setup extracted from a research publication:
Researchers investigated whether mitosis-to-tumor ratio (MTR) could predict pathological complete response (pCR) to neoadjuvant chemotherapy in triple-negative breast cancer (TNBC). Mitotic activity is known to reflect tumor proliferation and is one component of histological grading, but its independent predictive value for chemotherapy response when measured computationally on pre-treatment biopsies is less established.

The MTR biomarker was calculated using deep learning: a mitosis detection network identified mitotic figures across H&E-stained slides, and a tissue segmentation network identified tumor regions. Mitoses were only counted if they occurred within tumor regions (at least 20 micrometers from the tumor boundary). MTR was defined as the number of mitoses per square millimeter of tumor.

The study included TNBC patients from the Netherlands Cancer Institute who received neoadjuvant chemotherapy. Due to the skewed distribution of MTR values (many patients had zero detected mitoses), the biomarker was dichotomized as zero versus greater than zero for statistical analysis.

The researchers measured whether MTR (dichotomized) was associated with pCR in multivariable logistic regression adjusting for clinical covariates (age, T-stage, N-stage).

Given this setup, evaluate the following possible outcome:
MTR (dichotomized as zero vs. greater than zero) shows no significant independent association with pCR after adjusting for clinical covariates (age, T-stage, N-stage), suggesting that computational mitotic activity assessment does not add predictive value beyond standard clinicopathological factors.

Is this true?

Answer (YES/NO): YES